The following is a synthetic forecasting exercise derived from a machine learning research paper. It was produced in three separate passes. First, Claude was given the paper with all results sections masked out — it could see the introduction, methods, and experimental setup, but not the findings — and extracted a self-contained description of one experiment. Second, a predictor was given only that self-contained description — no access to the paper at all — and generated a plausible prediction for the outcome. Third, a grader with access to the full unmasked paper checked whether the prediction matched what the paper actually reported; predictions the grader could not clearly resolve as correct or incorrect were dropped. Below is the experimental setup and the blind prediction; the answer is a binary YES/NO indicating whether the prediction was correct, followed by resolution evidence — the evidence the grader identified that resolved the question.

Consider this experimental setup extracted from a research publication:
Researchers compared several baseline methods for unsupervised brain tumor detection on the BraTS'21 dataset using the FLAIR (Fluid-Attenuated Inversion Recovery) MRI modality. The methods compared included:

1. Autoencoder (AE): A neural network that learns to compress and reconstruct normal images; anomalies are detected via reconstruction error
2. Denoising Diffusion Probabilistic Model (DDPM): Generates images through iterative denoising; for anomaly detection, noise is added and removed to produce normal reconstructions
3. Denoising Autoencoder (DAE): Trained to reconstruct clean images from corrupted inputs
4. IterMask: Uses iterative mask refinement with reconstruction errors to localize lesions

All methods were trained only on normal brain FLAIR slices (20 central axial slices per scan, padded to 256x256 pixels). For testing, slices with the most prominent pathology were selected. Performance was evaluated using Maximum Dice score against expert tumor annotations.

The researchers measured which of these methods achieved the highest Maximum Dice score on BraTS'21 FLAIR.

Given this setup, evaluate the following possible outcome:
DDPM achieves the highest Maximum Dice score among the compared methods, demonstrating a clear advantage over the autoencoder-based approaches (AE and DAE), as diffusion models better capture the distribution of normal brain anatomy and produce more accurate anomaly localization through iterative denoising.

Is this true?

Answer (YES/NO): NO